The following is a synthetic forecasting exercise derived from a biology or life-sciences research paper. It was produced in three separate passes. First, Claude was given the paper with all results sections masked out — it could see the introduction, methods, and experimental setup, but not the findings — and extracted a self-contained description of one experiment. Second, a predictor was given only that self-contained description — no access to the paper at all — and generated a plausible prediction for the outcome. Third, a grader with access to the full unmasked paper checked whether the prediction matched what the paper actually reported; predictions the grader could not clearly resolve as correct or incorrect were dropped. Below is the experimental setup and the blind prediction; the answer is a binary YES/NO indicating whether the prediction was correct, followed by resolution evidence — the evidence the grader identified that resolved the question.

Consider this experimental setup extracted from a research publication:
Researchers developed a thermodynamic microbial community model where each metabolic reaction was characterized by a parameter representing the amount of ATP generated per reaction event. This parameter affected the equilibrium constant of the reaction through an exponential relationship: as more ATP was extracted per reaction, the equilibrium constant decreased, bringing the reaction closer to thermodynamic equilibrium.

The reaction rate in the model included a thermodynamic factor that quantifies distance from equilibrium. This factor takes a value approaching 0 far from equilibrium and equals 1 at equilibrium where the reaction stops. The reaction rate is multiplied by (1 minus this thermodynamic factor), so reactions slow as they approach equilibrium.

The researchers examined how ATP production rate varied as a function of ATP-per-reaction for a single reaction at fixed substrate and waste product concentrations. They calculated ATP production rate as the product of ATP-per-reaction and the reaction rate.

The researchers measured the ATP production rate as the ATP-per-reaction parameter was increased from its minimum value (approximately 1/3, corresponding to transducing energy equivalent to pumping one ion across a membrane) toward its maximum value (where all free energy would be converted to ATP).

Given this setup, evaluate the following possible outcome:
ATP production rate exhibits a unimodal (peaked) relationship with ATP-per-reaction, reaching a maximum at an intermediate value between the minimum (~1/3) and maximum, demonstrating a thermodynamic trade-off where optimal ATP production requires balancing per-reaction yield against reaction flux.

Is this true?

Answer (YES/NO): YES